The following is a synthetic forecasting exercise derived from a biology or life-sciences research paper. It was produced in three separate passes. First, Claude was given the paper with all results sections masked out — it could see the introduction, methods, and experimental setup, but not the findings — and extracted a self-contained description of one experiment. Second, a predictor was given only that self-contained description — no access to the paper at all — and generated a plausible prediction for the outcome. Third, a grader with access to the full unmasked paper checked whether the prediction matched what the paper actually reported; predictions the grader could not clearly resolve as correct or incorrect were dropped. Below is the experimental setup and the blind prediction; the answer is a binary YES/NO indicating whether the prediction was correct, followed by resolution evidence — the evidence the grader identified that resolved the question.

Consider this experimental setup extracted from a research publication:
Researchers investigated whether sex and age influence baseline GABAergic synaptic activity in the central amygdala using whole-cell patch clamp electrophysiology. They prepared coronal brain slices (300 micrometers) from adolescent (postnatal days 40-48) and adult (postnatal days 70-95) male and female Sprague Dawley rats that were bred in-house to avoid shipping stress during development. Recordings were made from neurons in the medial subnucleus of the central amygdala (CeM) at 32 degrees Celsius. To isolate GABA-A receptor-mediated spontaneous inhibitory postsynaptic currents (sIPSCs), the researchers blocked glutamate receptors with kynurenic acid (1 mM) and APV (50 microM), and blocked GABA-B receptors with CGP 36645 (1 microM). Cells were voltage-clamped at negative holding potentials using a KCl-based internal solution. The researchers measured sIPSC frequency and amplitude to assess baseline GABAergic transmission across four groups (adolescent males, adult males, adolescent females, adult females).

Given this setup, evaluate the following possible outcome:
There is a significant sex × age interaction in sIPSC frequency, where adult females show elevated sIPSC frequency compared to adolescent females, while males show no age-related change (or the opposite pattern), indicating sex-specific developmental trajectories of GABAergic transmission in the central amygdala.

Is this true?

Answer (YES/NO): NO